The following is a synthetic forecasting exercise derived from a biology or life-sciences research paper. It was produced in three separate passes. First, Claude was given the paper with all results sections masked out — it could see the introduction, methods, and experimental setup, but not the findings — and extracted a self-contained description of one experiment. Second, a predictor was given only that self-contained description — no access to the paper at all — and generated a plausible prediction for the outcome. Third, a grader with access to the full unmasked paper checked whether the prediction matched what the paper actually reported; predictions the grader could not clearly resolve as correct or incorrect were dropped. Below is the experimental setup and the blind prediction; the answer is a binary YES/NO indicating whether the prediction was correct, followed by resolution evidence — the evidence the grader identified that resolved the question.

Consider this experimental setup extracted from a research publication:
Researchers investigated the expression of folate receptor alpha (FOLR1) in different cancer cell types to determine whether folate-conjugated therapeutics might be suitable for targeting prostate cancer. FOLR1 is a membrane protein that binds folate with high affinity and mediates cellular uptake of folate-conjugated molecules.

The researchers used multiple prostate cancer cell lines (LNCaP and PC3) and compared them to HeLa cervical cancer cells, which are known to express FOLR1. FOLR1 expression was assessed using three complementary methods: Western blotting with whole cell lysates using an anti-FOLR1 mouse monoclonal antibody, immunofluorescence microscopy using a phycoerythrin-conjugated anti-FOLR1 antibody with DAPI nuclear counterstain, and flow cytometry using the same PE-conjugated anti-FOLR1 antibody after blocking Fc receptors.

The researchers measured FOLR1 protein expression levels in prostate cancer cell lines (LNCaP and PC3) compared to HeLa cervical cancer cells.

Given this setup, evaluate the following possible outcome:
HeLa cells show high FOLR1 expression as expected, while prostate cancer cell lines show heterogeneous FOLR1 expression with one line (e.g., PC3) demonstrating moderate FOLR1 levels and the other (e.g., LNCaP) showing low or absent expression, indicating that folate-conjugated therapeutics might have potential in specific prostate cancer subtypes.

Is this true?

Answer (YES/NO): NO